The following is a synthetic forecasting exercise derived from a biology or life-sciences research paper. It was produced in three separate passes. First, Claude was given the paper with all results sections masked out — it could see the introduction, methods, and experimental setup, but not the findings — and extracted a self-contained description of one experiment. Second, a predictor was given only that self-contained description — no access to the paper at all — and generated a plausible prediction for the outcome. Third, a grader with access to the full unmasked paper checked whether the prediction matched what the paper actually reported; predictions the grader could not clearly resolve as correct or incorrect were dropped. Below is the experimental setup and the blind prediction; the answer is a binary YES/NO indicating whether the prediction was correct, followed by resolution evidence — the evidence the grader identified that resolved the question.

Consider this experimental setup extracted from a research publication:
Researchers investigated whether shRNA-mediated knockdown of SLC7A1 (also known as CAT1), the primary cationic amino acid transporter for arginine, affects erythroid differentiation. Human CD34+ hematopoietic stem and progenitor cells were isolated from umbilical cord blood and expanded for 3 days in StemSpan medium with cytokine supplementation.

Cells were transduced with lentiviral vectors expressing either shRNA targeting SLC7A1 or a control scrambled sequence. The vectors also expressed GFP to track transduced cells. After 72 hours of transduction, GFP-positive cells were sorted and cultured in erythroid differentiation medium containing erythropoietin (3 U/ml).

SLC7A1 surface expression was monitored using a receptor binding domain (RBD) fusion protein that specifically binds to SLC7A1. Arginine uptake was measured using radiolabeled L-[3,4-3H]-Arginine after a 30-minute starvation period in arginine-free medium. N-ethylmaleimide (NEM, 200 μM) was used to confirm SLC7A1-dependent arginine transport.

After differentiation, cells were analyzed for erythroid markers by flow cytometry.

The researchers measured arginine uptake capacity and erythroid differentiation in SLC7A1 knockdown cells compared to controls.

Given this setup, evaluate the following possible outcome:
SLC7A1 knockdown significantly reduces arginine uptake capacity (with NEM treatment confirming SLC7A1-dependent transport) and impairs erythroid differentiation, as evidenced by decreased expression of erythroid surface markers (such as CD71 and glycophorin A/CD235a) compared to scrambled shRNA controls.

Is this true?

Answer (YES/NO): YES